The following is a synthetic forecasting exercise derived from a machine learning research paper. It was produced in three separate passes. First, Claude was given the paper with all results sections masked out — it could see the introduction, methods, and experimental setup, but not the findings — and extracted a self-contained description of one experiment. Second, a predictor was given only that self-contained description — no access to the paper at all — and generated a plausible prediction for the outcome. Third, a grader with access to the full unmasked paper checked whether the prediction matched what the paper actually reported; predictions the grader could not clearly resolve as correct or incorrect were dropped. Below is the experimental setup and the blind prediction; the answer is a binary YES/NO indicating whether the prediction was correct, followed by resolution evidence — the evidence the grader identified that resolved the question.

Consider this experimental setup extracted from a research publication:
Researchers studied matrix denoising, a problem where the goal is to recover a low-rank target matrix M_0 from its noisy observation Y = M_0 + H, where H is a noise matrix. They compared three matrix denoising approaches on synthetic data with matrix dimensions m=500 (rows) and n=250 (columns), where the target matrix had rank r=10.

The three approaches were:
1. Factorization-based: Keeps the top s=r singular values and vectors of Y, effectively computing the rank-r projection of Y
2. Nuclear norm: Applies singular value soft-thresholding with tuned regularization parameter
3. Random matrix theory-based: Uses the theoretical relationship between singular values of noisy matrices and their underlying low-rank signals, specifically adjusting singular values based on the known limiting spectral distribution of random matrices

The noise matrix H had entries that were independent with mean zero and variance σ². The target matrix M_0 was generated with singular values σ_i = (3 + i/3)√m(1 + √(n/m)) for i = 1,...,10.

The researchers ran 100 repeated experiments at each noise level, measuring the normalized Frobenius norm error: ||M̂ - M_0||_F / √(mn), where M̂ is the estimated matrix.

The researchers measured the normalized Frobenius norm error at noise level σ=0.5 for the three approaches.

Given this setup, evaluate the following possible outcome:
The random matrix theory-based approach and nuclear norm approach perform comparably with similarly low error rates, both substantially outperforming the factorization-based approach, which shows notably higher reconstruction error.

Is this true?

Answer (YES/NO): NO